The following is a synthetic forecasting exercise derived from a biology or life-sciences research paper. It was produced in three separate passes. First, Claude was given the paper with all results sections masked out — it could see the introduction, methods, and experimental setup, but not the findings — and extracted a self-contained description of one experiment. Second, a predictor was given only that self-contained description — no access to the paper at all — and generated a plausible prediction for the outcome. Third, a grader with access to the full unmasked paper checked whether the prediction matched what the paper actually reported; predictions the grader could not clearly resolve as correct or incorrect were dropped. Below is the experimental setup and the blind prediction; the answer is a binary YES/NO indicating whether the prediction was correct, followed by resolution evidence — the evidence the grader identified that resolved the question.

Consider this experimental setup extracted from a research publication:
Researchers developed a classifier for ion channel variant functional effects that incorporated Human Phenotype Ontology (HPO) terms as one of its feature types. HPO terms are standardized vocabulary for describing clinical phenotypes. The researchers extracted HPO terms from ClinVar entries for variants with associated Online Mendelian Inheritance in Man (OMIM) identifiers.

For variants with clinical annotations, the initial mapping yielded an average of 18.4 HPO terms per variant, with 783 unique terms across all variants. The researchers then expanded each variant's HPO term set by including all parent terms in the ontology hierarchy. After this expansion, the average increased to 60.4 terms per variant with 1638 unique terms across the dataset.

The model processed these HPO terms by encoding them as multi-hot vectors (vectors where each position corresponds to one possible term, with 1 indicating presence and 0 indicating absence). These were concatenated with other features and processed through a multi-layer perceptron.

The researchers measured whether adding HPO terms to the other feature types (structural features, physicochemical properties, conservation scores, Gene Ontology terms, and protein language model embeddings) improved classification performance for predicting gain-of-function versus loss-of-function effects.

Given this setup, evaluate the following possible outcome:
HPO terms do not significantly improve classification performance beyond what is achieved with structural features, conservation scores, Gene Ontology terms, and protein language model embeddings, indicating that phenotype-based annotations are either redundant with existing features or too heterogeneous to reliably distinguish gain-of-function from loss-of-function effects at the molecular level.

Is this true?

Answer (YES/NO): NO